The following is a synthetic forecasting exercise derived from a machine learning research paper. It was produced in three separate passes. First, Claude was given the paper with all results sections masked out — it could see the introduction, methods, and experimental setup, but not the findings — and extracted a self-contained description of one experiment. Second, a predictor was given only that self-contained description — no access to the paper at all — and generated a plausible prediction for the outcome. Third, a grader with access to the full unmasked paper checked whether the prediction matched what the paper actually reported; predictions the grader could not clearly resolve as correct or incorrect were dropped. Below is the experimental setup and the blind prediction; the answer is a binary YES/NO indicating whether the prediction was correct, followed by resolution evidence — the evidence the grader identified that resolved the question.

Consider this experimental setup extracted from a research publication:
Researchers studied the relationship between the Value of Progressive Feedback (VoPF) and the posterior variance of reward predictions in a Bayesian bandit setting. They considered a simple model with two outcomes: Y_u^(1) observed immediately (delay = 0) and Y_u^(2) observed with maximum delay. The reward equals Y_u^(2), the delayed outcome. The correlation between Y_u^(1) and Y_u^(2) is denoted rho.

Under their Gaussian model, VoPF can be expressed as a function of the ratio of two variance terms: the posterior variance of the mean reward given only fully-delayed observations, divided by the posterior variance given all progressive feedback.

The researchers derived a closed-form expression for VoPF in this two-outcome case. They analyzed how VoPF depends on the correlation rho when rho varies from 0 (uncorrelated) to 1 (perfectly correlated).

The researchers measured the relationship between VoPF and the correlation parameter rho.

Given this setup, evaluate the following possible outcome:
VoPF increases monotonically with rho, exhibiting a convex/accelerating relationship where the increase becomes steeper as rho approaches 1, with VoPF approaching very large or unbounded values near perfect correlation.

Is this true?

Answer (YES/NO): NO